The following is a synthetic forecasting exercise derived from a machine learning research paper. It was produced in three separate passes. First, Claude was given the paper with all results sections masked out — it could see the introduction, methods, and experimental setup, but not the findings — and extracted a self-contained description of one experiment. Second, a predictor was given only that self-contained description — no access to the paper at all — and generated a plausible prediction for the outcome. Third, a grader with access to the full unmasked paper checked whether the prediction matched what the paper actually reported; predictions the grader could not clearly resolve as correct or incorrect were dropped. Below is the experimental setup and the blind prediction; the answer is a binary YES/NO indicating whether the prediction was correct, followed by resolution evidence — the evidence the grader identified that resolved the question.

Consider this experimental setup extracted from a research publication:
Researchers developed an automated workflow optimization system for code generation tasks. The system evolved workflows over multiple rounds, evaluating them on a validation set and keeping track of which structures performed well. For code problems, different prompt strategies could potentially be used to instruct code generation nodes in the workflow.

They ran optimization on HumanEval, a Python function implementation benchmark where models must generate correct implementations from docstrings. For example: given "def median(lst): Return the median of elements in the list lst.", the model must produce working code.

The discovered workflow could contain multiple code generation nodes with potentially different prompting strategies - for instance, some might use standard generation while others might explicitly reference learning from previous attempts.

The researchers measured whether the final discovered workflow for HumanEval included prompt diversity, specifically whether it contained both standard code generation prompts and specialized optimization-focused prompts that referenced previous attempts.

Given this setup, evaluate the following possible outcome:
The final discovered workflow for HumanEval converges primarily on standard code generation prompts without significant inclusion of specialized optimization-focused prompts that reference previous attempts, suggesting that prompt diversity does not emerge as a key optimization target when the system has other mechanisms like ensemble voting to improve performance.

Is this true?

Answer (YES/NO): NO